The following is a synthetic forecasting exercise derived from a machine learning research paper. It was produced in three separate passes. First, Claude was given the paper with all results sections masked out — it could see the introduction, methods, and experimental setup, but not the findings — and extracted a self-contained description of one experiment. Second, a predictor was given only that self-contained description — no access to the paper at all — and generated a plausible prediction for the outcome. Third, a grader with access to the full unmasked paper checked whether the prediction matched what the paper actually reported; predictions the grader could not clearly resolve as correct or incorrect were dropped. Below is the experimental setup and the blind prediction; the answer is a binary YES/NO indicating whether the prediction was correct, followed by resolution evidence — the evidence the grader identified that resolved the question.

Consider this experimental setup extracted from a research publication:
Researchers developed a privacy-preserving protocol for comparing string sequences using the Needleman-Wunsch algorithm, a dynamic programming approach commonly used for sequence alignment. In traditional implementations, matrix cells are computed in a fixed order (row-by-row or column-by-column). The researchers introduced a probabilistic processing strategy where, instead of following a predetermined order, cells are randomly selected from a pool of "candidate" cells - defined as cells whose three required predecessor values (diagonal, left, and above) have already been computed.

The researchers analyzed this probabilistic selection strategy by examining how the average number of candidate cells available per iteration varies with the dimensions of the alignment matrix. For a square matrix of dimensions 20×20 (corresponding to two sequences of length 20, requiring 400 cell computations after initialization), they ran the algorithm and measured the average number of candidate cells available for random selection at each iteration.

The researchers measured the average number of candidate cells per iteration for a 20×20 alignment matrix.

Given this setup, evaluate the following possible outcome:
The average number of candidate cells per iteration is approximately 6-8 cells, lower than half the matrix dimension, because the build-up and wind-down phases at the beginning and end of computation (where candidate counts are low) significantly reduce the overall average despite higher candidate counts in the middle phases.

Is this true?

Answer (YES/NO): YES